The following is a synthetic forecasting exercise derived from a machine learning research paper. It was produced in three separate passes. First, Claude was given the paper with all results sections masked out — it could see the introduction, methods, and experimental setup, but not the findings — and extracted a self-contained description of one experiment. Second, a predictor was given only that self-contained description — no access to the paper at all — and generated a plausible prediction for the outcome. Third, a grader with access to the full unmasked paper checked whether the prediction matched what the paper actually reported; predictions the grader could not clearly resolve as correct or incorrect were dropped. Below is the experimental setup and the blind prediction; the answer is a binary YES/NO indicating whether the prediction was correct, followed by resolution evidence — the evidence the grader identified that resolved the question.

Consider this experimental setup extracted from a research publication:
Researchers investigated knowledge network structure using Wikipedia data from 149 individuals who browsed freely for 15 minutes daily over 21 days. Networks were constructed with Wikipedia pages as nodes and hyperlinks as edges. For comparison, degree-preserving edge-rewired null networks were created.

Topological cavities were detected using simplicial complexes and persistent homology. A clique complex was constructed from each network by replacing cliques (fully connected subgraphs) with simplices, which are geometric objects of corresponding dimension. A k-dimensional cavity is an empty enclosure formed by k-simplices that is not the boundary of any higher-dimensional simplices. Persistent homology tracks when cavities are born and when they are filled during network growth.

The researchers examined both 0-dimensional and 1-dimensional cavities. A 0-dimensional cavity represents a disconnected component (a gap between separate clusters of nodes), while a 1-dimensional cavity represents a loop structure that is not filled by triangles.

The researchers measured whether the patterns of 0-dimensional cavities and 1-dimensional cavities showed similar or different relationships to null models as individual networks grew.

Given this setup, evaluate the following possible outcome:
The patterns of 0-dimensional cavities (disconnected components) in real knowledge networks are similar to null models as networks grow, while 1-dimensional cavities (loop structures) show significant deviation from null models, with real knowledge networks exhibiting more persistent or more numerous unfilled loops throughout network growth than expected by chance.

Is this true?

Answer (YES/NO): NO